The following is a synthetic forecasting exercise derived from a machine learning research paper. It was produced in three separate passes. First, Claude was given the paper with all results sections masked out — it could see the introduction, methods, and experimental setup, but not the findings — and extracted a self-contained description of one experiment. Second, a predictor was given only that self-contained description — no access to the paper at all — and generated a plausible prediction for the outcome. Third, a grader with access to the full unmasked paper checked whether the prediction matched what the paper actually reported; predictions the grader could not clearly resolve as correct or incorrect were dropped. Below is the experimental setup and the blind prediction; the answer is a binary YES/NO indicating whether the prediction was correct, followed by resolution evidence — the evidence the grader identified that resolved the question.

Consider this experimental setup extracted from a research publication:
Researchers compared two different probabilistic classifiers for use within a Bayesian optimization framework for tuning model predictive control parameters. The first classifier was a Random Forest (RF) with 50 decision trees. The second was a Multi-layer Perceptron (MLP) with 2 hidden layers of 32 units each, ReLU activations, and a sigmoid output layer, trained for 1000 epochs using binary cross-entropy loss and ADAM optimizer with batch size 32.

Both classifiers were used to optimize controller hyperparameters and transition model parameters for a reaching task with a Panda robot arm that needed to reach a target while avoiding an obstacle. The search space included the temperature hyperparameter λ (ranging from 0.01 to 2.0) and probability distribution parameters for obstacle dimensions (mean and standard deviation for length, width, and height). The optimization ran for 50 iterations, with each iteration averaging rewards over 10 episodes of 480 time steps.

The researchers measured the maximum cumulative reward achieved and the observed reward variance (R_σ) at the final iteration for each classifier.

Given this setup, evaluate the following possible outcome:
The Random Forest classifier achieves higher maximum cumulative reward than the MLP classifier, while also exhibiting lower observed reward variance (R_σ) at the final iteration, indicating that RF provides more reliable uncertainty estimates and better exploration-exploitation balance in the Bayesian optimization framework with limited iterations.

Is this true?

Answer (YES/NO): NO